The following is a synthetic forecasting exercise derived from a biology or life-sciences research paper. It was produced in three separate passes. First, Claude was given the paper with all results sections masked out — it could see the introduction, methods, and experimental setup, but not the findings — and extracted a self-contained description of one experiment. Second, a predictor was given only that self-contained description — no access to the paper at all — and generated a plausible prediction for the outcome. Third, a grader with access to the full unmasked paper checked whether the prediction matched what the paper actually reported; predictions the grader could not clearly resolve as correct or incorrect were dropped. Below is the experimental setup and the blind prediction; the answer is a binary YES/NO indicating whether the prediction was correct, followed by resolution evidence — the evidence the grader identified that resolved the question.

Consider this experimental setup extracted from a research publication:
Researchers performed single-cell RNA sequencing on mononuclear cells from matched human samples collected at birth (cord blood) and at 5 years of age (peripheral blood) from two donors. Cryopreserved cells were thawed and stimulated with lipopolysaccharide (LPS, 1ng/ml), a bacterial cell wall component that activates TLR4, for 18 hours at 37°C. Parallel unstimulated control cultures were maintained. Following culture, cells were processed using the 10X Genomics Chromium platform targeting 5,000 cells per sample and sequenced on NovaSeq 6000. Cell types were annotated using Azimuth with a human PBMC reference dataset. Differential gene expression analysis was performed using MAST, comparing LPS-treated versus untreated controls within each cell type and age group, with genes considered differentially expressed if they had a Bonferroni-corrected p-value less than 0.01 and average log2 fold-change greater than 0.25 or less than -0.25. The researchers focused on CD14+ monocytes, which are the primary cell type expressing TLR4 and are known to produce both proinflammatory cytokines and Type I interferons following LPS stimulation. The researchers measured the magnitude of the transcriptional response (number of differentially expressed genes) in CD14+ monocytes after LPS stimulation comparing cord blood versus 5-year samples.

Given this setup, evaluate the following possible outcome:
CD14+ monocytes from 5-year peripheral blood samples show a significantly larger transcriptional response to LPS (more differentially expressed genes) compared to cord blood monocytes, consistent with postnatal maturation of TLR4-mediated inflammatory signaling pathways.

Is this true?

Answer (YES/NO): YES